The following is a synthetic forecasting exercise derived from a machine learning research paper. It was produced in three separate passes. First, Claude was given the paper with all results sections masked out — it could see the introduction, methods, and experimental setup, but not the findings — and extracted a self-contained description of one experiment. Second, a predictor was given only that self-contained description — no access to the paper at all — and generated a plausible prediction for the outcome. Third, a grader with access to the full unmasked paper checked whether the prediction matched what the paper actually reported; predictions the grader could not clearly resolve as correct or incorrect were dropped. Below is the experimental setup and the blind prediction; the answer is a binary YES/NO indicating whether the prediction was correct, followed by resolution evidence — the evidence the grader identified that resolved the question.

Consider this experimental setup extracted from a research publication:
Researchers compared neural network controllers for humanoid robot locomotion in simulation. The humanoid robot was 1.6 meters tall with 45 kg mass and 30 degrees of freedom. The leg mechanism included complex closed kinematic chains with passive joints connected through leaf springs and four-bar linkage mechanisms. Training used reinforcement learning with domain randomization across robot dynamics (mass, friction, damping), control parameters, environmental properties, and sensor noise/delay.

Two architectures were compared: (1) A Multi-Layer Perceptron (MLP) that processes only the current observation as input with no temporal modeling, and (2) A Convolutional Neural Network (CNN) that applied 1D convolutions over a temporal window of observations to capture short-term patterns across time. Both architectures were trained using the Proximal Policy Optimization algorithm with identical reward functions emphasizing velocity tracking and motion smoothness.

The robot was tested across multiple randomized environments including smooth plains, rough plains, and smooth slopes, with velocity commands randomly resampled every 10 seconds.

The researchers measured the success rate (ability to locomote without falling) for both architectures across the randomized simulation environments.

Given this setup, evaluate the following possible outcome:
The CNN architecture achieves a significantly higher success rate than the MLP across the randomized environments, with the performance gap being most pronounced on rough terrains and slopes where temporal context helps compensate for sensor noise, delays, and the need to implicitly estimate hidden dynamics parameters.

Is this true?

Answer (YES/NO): NO